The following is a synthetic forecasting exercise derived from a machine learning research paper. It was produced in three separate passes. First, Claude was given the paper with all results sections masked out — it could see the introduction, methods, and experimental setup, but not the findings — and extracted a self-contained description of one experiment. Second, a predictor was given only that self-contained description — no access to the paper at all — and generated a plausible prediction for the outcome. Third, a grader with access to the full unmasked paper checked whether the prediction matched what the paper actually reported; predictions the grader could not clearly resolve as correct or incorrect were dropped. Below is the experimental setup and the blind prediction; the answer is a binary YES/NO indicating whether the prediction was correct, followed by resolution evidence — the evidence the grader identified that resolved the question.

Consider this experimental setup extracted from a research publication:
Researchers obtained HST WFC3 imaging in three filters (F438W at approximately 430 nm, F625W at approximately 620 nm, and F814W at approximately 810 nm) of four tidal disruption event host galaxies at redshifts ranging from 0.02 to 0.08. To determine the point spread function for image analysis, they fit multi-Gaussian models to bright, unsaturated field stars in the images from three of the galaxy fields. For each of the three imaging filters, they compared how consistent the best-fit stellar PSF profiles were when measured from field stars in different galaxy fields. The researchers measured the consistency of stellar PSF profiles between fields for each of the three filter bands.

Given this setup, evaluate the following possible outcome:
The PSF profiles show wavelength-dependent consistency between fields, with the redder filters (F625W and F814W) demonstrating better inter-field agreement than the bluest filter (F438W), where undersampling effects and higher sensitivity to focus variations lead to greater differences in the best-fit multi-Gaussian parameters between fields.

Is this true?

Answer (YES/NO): NO